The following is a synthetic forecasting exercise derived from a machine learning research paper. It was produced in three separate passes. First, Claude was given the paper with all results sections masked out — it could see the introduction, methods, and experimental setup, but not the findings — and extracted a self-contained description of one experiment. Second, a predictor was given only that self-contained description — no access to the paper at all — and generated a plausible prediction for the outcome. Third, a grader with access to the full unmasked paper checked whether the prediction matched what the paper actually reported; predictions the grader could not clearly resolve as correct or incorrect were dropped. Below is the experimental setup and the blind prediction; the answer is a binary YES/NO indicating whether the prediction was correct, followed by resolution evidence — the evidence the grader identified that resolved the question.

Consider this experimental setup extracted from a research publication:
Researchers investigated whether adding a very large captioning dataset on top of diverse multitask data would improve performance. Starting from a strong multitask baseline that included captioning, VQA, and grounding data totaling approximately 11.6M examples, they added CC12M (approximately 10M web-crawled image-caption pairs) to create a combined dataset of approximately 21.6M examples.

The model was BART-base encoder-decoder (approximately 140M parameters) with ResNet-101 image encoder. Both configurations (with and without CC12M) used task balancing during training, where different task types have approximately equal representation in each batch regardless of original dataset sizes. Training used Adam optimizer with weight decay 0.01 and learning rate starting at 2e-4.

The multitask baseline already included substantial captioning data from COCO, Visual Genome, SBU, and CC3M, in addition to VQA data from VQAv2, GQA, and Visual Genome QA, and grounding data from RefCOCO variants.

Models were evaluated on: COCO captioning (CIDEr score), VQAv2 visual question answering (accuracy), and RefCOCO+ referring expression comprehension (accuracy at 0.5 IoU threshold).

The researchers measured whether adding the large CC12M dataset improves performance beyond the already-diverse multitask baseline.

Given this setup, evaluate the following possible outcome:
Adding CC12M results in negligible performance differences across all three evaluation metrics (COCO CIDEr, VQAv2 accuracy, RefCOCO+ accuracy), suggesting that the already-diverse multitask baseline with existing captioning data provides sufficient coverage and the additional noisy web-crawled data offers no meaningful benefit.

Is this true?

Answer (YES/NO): YES